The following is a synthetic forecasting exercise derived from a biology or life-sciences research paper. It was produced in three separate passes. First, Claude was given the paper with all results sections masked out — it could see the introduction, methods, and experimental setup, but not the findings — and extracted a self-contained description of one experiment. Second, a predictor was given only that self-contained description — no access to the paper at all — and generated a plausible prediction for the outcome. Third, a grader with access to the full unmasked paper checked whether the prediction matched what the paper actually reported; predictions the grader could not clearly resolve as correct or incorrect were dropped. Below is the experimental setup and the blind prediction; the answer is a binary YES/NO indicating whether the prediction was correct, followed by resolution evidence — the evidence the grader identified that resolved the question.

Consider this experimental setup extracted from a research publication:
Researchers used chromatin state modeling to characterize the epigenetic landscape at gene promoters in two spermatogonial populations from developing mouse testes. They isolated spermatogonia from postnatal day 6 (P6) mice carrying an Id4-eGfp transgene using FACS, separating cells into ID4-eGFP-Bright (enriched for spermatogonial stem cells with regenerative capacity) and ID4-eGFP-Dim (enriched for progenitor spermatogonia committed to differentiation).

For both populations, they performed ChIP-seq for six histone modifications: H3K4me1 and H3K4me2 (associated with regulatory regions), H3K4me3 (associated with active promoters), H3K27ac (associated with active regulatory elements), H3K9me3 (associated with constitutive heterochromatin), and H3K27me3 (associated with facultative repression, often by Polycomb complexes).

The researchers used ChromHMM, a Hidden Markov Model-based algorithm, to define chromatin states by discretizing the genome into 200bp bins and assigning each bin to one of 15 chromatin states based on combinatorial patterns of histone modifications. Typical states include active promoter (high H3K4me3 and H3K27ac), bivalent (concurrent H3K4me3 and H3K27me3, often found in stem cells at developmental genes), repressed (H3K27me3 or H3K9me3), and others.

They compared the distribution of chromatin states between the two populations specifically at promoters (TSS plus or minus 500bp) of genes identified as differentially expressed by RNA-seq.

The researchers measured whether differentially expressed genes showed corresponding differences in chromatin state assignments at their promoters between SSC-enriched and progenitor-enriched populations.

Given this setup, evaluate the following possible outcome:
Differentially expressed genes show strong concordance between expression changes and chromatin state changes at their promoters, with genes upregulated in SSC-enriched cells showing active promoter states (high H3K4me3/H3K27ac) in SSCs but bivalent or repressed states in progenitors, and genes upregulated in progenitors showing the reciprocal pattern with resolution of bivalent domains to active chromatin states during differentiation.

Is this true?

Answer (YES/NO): NO